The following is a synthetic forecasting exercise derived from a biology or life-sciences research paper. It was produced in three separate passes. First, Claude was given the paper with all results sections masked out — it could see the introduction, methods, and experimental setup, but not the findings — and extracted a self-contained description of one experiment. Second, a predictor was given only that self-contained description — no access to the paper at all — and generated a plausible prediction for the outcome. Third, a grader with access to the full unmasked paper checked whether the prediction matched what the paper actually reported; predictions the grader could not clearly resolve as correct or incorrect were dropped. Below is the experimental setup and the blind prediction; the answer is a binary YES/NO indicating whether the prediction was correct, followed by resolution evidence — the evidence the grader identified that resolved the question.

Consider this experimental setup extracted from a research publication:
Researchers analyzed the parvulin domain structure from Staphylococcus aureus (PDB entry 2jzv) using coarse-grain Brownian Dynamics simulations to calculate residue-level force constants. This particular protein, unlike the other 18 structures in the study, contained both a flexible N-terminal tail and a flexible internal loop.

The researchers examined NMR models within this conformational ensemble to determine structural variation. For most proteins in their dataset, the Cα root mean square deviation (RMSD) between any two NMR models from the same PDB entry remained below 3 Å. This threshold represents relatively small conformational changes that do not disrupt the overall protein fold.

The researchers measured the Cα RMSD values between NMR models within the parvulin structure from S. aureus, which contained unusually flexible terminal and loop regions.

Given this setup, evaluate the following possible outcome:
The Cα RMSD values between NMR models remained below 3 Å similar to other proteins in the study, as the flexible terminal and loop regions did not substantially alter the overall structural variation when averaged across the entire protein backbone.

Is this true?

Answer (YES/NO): NO